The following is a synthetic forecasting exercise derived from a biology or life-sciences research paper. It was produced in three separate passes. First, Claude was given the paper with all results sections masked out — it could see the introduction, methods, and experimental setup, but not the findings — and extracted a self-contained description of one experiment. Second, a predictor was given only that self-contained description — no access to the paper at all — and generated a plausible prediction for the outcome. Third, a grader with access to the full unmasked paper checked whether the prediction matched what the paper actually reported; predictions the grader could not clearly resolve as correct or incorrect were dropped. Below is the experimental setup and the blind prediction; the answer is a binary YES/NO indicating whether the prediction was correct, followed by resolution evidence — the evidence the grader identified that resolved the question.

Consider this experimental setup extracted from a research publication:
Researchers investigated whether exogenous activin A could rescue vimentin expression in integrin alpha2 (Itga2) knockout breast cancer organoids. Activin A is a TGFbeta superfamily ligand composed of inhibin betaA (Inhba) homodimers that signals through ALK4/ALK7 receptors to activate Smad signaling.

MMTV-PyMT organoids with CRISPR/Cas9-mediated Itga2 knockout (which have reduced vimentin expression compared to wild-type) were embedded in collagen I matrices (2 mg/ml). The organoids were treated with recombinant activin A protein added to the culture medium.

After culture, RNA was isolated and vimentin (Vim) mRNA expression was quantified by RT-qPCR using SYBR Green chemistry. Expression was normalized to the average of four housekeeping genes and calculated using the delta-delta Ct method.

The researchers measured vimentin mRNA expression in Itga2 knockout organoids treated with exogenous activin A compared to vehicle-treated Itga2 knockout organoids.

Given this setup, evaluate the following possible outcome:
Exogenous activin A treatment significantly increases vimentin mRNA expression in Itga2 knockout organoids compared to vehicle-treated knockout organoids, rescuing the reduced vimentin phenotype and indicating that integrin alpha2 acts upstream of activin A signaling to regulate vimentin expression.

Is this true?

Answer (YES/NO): YES